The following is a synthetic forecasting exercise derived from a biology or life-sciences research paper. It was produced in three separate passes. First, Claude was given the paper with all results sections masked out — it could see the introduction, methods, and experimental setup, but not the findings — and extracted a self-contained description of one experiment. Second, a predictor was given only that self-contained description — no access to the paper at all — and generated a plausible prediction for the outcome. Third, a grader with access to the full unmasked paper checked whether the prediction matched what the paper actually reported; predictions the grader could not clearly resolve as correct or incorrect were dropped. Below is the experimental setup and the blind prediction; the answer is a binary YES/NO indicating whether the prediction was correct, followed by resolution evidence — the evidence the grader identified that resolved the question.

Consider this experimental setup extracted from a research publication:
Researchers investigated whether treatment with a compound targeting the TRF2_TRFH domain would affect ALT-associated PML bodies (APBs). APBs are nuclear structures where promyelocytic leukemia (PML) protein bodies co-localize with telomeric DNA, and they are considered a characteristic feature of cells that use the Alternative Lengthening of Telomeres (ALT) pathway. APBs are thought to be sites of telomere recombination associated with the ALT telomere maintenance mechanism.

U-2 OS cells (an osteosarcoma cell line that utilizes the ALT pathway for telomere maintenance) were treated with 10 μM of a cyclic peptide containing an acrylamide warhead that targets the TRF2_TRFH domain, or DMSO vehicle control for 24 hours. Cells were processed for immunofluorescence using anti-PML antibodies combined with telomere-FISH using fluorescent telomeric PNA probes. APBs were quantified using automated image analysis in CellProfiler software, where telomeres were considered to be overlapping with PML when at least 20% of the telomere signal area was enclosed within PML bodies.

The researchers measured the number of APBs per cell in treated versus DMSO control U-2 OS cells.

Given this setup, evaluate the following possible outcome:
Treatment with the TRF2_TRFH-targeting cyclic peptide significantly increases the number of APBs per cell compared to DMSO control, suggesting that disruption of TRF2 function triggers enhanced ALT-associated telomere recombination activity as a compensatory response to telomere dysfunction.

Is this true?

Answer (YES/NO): NO